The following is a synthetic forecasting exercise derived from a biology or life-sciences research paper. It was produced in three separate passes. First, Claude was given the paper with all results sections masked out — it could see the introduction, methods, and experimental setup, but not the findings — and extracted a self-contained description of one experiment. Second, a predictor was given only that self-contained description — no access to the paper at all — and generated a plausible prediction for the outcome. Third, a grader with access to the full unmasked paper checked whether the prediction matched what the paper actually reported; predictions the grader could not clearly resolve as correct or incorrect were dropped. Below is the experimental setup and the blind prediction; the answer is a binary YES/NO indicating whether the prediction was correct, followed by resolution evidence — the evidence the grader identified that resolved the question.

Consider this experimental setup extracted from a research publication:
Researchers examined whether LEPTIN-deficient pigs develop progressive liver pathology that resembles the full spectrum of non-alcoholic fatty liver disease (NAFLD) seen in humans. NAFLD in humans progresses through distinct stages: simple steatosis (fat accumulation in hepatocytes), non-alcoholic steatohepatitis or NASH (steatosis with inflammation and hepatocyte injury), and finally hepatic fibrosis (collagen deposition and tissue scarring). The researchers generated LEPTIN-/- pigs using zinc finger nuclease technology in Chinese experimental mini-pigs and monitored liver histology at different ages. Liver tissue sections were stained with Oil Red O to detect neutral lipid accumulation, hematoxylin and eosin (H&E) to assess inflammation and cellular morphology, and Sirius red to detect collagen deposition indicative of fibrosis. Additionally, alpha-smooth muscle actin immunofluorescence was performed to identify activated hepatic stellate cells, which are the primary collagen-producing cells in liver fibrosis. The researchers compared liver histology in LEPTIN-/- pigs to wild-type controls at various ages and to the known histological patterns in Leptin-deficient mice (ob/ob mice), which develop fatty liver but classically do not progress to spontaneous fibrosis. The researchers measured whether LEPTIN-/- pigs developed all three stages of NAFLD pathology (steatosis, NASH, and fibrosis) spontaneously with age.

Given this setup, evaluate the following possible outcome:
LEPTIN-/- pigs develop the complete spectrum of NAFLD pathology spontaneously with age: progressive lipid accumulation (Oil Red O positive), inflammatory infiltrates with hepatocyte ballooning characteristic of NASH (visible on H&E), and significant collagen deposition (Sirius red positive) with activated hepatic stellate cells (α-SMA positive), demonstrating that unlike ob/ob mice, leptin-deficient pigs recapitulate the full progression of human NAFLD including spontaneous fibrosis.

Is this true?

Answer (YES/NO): YES